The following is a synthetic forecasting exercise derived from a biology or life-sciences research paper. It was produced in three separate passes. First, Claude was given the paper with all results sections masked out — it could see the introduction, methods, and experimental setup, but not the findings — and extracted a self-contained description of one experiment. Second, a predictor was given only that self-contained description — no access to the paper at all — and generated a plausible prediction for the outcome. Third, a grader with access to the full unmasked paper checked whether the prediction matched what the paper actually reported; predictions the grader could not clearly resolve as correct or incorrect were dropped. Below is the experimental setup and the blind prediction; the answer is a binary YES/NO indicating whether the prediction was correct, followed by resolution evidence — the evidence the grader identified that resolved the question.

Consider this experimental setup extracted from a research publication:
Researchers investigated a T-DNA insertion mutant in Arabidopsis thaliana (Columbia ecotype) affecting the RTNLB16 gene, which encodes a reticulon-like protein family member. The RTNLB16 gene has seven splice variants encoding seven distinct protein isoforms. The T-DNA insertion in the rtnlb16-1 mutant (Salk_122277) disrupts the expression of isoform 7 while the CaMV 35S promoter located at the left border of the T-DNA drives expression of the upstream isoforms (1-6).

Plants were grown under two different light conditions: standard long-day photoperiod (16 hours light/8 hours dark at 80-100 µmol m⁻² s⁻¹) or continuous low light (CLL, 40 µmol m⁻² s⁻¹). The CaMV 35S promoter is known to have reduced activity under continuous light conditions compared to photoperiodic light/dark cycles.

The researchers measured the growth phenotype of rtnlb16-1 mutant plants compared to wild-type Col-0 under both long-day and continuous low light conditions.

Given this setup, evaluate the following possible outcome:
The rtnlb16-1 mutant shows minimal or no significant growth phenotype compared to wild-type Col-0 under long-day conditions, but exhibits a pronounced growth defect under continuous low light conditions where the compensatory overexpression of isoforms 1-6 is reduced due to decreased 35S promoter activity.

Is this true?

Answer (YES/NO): NO